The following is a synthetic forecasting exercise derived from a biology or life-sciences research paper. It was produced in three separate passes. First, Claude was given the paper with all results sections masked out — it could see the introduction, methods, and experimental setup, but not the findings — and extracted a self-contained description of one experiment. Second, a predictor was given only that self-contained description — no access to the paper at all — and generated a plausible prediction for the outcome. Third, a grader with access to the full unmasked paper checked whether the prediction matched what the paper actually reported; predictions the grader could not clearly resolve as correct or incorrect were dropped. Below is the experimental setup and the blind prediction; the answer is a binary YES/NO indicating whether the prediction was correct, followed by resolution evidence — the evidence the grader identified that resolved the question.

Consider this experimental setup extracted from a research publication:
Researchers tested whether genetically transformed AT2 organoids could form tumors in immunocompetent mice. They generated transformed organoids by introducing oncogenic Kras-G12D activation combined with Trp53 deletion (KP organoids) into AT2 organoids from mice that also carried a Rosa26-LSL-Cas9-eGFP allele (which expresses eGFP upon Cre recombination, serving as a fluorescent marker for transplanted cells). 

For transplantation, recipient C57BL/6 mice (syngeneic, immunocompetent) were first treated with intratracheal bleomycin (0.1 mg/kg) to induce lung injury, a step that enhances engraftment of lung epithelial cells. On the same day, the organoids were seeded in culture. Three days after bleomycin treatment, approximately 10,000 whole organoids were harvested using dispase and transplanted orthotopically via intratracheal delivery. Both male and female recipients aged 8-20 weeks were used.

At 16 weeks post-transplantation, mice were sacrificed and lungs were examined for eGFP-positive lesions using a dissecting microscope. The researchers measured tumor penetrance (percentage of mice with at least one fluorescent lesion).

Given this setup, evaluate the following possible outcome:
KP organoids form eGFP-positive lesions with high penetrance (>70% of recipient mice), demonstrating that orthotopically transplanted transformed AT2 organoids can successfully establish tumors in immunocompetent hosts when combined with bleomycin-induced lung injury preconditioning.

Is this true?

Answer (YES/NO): YES